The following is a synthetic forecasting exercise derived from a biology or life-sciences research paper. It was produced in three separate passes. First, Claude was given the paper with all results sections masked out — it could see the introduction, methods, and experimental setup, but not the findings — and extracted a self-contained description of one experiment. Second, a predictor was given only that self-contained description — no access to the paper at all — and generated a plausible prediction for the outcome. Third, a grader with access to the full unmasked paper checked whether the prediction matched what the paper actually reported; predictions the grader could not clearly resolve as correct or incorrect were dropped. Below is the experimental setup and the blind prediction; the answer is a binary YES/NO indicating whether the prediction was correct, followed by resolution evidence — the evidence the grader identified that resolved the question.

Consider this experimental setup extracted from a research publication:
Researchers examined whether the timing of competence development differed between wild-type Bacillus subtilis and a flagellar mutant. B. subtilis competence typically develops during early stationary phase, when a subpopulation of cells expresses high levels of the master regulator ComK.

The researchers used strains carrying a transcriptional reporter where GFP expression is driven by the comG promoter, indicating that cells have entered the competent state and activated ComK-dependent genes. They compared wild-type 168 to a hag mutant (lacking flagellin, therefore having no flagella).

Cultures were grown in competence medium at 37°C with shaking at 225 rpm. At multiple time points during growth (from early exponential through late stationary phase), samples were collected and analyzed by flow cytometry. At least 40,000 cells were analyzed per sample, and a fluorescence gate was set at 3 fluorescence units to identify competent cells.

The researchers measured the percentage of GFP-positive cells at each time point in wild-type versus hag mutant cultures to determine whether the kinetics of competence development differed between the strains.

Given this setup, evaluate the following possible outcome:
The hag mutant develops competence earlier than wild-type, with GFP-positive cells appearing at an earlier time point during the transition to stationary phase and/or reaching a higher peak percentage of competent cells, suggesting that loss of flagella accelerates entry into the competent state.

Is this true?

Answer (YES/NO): NO